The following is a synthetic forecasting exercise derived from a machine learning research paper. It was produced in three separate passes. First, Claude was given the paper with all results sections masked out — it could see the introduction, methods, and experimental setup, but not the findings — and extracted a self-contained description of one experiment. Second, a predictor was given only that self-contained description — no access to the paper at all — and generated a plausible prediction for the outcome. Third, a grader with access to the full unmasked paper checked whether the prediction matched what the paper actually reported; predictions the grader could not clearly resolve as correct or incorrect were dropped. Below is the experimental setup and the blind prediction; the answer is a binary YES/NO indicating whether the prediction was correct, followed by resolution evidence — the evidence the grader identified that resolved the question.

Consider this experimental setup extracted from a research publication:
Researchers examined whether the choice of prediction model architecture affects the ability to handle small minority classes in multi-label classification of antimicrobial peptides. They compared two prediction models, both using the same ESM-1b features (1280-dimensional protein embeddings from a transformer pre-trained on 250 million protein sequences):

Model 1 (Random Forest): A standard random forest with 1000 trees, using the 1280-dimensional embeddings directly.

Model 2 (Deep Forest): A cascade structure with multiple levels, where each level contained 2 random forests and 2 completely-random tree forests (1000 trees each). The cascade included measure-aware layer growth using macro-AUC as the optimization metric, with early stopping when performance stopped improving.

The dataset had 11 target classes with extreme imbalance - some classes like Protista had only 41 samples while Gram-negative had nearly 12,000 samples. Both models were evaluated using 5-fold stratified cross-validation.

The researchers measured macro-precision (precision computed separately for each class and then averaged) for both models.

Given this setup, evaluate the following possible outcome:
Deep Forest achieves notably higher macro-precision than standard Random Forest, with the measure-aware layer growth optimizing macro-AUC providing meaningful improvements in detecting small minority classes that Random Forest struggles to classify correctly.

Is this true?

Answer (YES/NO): YES